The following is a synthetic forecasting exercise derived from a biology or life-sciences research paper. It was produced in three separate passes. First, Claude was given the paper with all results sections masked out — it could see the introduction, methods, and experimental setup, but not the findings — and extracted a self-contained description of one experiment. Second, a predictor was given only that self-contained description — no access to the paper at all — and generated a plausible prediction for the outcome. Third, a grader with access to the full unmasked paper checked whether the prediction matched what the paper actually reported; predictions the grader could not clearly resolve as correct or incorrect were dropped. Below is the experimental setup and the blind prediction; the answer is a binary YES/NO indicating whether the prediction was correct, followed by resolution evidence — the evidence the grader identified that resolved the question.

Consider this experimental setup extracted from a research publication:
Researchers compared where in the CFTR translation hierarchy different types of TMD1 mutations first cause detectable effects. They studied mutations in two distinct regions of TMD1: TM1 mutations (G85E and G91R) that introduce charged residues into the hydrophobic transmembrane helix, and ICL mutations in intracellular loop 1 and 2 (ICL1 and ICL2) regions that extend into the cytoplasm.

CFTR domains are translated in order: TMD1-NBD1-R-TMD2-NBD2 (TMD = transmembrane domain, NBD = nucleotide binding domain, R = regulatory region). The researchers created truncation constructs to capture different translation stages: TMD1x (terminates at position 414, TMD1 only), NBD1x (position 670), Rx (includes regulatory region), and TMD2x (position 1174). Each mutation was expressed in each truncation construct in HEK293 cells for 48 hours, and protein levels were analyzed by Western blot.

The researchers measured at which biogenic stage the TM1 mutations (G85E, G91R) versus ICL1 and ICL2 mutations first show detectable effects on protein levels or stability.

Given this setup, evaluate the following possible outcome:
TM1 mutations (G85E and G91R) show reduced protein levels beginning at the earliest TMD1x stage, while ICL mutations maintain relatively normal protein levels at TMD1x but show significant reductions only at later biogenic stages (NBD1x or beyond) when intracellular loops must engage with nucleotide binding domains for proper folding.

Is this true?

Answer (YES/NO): NO